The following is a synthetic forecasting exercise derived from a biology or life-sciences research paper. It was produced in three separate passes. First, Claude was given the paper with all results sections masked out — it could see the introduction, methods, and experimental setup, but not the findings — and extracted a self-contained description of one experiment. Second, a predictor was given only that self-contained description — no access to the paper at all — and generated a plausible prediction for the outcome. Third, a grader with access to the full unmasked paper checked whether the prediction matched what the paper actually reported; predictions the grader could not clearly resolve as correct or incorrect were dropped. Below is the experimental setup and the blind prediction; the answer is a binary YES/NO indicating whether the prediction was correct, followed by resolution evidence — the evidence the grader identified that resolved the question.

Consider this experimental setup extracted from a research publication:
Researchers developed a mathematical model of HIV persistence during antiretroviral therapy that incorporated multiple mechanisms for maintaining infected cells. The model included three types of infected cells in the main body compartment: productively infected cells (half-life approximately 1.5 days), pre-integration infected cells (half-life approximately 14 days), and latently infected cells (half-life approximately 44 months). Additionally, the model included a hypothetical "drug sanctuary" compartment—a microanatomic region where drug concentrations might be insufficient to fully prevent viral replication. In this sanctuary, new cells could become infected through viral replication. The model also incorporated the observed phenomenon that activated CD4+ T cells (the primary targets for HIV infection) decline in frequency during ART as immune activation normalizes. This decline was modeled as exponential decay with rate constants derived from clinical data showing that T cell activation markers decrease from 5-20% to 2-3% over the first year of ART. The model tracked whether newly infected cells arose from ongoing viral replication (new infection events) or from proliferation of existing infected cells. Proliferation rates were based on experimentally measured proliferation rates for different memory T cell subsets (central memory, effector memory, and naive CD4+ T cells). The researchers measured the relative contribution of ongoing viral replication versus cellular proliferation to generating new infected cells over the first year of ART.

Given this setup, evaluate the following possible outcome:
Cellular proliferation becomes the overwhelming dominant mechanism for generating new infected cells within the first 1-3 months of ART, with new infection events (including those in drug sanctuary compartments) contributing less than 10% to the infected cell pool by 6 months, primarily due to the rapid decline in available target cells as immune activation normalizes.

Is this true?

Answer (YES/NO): NO